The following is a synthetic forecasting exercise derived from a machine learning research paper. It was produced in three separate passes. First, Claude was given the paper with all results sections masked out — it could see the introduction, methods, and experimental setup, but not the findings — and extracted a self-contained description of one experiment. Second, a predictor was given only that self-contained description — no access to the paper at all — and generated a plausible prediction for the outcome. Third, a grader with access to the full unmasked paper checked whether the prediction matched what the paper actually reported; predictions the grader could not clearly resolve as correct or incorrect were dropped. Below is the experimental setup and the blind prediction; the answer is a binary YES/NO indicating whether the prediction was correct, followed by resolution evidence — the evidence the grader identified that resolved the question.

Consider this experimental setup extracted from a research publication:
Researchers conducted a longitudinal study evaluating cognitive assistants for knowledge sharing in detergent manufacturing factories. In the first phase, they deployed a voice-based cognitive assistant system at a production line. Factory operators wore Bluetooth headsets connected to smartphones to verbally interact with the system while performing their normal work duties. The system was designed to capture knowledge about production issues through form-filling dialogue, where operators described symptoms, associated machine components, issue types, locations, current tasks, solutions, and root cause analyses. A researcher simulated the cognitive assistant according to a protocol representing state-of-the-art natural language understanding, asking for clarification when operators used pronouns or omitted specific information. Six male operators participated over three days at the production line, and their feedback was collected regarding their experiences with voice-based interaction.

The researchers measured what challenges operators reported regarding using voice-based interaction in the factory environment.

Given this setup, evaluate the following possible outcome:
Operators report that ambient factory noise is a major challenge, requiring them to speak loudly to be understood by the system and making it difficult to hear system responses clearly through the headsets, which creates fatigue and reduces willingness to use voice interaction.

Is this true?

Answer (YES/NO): NO